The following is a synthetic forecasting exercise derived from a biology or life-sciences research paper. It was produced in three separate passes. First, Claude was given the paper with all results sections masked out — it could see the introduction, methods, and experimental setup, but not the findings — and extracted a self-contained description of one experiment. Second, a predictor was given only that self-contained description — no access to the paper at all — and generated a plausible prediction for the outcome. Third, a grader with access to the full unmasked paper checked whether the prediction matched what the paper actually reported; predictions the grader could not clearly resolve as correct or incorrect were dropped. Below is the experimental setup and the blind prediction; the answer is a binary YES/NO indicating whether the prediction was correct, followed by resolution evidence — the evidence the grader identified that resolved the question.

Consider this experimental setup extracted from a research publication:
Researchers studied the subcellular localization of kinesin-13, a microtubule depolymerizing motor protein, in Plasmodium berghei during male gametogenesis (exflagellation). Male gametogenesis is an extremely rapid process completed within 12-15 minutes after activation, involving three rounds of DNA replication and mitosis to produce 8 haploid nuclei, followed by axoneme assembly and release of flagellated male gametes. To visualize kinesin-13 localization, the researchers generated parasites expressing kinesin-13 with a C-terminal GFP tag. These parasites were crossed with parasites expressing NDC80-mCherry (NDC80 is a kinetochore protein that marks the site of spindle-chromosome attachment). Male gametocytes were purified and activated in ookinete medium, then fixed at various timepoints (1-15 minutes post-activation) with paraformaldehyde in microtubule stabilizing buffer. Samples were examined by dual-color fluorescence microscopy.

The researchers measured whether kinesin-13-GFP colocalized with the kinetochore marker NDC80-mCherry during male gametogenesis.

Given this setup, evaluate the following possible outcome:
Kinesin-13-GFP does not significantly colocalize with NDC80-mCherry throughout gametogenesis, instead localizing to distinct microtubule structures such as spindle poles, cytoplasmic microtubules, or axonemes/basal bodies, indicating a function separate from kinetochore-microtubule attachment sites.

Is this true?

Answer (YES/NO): NO